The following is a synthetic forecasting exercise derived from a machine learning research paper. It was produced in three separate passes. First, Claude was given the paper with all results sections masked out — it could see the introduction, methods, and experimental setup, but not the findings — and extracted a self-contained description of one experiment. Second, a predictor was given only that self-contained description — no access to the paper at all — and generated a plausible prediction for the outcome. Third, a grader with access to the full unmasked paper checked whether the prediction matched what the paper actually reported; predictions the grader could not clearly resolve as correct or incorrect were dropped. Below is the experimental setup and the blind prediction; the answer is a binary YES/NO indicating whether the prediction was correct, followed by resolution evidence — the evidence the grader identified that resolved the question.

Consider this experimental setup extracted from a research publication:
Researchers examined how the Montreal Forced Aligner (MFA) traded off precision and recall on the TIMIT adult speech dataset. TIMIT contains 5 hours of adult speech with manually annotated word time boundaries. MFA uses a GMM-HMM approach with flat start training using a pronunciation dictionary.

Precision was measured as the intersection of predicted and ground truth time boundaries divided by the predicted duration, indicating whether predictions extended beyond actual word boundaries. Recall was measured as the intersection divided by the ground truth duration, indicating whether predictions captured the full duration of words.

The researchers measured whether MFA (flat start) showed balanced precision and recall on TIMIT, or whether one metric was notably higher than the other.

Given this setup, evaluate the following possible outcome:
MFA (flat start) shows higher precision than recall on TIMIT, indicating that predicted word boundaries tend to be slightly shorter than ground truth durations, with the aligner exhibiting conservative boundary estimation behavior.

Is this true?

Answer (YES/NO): YES